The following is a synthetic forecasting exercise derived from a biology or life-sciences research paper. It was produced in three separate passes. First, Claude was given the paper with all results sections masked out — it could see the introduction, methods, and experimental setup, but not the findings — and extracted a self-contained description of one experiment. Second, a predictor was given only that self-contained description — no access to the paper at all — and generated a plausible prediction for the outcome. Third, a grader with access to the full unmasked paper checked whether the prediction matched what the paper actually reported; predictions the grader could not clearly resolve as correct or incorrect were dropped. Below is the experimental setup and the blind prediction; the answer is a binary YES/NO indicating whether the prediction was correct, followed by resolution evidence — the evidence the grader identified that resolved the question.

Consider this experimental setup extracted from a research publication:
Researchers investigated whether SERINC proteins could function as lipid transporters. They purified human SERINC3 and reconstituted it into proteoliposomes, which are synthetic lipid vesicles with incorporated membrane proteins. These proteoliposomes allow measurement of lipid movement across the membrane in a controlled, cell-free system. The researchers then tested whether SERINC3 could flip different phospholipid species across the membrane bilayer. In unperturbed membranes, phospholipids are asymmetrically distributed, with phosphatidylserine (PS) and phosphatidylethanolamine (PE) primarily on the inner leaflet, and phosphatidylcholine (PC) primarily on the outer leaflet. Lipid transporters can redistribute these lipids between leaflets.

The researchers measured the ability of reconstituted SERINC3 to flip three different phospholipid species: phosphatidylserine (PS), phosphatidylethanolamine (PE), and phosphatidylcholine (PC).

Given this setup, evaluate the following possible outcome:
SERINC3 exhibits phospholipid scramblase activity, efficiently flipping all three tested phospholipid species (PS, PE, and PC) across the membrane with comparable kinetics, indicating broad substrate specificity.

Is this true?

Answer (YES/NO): YES